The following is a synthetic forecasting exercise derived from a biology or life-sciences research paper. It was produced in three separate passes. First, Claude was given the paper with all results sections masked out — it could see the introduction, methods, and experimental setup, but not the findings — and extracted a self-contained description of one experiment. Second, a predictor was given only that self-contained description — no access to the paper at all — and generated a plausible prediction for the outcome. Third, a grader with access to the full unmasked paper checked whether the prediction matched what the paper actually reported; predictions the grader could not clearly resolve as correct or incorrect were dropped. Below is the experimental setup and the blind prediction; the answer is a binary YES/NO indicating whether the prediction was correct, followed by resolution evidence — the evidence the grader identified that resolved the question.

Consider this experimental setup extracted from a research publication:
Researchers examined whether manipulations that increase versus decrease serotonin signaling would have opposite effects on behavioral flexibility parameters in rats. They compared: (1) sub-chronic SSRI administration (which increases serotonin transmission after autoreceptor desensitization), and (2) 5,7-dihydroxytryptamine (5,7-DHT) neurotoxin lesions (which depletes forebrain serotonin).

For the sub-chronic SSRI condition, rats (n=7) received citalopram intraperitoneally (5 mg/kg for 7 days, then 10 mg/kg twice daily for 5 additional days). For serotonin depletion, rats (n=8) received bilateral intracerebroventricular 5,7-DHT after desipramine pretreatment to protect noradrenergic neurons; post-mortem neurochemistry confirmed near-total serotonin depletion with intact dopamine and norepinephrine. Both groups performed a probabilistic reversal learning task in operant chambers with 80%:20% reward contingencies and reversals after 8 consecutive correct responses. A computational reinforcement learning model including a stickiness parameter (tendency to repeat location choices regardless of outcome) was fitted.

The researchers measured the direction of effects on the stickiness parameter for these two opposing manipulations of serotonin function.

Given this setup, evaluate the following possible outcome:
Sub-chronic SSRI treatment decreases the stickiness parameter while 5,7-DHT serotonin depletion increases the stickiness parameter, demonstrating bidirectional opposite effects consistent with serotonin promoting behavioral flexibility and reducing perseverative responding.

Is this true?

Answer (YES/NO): NO